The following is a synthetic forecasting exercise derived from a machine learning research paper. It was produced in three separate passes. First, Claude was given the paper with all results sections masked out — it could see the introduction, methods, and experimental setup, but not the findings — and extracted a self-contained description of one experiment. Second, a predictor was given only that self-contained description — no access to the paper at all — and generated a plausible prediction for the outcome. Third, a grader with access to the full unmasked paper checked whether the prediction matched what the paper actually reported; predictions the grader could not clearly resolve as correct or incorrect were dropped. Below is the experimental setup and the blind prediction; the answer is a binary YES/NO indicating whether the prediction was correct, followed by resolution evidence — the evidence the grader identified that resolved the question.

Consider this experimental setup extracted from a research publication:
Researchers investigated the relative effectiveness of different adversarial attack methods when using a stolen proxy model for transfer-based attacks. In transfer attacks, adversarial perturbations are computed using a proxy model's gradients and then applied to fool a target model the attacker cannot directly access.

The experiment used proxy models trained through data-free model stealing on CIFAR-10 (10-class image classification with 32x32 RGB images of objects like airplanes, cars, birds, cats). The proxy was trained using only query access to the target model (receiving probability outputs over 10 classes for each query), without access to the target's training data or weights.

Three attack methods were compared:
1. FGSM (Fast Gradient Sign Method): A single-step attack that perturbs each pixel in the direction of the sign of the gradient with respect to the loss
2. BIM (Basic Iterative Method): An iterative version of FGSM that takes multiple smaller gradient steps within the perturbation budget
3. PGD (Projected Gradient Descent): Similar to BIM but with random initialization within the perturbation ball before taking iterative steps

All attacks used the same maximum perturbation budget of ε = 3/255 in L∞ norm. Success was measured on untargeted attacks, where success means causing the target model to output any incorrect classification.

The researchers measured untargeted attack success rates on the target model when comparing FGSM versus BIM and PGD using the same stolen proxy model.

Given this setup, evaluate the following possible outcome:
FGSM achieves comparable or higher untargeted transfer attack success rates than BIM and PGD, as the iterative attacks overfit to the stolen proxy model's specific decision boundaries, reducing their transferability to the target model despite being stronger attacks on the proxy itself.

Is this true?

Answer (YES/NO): NO